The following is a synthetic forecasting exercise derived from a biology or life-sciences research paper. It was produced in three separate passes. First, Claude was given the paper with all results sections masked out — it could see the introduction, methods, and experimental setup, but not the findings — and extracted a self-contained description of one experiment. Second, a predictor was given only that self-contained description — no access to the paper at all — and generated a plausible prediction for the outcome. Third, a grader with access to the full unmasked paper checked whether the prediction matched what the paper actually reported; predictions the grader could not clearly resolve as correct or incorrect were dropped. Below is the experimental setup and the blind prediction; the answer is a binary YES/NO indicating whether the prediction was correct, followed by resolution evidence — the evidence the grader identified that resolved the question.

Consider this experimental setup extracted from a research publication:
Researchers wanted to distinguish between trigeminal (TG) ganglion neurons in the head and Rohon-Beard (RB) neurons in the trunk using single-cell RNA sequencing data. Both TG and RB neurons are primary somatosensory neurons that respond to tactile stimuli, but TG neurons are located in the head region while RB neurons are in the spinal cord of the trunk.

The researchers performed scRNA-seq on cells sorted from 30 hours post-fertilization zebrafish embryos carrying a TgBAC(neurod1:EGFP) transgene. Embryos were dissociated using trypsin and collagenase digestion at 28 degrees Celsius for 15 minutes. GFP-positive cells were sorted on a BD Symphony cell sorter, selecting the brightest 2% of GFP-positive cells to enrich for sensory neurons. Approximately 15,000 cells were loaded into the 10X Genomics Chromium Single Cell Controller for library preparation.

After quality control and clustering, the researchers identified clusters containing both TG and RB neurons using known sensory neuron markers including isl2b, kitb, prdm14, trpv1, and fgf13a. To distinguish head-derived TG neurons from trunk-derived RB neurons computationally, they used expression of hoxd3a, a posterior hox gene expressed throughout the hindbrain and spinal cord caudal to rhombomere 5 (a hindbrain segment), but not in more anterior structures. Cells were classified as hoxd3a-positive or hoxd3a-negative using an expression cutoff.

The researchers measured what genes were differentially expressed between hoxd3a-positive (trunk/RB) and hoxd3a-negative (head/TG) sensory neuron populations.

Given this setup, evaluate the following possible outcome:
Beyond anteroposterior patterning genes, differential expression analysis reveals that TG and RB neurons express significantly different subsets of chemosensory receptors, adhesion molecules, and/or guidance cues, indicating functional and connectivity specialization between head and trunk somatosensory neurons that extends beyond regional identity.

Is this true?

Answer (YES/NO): NO